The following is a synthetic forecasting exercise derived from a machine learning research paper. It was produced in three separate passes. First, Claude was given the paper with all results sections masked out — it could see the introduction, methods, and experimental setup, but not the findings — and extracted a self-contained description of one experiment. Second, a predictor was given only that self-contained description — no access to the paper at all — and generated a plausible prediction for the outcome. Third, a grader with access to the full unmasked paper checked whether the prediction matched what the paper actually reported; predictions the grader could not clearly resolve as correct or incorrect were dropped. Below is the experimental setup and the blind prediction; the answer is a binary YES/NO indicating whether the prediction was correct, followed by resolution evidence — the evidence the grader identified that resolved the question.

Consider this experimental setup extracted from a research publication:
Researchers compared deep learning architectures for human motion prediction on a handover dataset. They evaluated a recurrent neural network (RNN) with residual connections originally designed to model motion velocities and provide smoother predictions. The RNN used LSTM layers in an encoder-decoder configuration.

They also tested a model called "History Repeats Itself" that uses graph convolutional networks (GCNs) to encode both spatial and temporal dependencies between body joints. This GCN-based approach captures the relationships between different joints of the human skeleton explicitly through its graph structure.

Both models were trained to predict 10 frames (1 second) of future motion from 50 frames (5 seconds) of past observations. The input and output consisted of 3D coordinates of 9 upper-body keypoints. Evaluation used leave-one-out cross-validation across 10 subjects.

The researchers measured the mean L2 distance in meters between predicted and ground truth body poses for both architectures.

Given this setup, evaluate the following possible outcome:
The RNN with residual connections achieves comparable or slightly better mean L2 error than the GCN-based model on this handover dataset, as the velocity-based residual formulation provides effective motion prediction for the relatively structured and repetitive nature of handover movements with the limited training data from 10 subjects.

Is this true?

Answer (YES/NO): NO